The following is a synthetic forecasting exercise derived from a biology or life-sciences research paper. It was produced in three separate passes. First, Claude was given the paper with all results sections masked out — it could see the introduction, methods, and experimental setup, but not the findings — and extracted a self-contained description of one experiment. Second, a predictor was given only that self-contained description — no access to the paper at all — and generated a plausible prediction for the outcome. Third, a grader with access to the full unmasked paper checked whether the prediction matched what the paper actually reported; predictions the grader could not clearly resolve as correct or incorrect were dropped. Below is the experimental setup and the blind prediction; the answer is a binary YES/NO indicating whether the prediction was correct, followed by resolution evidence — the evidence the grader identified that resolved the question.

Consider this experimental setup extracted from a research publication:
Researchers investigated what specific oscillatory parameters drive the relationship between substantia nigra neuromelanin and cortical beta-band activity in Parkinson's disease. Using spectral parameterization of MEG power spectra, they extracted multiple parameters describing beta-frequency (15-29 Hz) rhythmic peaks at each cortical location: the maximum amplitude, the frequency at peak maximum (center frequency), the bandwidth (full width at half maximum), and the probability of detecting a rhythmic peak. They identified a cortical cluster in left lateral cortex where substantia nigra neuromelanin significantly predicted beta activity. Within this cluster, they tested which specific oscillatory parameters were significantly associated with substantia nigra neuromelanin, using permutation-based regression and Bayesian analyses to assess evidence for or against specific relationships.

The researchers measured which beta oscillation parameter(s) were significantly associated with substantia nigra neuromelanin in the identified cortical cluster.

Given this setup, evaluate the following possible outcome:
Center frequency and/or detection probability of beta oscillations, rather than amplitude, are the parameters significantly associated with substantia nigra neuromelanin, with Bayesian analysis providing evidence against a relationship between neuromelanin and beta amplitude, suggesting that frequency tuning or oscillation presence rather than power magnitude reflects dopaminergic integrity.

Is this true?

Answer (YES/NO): NO